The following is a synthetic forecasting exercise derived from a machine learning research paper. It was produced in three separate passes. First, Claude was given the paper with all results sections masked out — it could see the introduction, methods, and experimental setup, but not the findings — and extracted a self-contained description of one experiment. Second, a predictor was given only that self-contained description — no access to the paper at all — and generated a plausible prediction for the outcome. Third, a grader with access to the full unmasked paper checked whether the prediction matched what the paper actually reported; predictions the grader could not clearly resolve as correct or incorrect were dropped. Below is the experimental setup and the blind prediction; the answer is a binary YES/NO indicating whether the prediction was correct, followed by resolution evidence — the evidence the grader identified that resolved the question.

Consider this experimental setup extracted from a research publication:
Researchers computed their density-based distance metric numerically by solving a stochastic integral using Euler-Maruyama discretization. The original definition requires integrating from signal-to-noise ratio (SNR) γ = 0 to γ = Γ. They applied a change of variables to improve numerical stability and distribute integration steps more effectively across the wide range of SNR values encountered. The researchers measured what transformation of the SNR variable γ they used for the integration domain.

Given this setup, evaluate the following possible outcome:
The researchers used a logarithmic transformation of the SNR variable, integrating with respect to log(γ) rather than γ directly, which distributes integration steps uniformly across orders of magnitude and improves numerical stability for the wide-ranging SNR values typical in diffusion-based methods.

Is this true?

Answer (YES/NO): YES